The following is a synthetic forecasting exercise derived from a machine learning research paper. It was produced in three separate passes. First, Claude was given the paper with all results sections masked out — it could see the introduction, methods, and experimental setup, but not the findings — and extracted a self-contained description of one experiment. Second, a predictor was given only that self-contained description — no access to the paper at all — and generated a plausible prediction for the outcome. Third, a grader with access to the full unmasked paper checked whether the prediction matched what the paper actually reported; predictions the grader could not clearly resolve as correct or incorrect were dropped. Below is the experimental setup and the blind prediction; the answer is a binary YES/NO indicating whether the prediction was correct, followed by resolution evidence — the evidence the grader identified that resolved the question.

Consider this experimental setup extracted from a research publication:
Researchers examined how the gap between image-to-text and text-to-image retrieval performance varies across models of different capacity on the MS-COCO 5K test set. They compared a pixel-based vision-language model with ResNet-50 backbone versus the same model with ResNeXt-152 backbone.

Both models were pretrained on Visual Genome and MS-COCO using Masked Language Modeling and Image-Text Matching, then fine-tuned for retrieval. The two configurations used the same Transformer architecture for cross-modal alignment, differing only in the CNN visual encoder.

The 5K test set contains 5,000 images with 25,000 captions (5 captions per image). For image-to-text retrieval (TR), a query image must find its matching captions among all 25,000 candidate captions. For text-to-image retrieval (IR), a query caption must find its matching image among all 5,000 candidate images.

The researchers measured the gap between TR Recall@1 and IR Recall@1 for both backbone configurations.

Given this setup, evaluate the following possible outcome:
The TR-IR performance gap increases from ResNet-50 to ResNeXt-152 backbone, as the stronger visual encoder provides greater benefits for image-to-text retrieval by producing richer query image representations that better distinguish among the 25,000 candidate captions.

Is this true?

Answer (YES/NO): YES